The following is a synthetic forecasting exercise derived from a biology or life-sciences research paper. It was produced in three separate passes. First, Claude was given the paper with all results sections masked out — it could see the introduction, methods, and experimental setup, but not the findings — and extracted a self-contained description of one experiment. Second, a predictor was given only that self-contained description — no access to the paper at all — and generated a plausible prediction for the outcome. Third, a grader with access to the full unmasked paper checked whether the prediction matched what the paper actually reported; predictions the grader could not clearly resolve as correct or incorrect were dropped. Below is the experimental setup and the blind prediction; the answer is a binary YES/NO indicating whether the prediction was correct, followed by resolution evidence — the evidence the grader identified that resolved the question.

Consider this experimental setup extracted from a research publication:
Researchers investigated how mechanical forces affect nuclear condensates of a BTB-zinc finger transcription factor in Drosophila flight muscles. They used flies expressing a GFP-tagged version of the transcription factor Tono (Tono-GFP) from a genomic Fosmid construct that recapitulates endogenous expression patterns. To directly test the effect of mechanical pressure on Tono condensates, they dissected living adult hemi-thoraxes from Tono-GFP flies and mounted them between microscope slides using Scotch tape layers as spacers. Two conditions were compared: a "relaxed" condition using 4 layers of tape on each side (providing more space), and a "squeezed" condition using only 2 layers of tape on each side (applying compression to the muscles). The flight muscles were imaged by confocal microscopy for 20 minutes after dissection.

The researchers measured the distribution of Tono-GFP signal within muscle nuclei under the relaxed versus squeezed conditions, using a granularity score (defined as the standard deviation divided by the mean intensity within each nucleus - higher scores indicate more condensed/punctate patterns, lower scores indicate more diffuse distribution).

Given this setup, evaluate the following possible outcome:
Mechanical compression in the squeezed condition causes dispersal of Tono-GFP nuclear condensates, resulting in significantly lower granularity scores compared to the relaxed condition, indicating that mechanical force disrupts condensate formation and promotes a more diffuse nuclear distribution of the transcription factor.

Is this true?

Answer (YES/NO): NO